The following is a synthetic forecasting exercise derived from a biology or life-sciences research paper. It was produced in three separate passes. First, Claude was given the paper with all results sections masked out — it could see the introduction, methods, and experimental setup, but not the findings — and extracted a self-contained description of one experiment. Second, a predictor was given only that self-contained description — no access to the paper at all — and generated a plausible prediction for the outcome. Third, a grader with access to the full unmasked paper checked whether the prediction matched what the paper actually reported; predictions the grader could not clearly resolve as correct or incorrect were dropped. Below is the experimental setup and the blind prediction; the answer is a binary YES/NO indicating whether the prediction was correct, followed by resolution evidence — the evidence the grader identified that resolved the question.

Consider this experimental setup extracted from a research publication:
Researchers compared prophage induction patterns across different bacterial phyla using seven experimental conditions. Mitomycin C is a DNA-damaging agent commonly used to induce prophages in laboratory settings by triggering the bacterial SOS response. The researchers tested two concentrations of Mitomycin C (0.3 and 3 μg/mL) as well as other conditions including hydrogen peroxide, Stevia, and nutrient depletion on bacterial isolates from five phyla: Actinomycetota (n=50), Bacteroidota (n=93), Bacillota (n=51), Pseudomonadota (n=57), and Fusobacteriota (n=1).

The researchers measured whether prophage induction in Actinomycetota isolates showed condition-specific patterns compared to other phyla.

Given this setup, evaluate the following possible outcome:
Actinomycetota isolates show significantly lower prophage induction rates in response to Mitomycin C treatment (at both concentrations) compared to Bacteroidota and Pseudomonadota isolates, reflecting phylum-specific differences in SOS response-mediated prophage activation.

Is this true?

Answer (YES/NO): NO